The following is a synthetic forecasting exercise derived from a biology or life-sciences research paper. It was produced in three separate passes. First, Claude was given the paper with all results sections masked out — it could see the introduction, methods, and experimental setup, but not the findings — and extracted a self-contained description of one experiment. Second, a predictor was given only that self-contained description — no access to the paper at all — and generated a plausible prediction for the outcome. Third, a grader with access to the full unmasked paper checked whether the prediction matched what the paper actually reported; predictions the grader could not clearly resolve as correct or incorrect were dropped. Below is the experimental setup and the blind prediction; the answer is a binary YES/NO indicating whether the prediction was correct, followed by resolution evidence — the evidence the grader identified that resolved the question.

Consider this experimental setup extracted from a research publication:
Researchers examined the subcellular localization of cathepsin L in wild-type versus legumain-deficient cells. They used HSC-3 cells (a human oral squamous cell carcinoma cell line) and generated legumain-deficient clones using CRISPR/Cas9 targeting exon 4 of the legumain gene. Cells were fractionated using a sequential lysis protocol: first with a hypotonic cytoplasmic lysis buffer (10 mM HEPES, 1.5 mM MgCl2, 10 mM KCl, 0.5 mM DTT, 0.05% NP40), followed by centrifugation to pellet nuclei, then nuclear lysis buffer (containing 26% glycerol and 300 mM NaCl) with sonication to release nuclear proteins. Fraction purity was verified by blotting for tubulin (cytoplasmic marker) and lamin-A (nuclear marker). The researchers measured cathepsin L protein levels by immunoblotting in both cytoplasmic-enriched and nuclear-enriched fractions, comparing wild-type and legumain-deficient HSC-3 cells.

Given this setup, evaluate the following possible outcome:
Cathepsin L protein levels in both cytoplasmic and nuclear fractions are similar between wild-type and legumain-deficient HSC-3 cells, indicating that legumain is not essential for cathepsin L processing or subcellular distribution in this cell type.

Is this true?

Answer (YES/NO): NO